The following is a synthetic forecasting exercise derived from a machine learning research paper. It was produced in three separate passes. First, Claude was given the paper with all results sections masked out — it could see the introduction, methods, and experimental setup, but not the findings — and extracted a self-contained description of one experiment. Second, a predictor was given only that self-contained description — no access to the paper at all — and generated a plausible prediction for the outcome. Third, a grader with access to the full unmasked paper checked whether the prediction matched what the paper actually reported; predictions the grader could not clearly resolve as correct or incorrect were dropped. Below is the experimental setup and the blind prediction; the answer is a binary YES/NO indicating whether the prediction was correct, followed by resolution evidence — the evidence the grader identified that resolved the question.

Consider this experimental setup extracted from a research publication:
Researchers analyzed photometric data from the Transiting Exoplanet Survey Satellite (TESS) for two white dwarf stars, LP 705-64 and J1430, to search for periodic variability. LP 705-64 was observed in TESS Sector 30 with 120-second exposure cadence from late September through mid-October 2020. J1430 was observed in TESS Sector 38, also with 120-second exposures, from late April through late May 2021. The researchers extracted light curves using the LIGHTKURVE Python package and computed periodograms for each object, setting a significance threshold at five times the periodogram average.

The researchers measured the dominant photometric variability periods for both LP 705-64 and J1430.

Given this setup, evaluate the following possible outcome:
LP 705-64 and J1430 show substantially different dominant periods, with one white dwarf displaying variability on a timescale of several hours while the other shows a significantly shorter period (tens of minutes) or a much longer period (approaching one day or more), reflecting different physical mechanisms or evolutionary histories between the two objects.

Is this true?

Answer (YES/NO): NO